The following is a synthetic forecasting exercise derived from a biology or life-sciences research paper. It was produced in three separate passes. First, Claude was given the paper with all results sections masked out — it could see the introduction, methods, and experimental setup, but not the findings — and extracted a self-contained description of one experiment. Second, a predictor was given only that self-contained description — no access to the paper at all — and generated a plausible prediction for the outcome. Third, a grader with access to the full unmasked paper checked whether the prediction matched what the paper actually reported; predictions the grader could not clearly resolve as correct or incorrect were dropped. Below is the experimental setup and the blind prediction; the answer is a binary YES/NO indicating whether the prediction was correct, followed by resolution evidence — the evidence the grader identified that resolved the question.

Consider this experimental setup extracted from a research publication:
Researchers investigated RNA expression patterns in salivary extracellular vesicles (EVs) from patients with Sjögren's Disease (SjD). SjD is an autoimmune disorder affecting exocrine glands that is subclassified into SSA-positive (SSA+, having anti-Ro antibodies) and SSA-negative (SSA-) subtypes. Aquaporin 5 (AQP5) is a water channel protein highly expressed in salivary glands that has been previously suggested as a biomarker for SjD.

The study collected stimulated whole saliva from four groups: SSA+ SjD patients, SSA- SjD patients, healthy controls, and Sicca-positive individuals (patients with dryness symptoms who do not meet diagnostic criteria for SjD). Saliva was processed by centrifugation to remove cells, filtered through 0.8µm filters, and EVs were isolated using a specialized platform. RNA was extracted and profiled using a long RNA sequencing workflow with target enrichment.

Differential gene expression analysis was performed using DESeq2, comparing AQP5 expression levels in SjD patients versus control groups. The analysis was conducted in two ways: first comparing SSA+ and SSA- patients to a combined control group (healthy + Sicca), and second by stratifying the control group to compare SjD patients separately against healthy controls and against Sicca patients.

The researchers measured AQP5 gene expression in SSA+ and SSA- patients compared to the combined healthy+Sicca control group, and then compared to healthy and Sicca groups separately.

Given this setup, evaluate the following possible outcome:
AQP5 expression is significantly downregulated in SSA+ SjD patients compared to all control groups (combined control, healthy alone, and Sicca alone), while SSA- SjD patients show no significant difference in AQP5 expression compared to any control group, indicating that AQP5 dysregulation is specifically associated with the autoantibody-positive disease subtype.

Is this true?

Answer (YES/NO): NO